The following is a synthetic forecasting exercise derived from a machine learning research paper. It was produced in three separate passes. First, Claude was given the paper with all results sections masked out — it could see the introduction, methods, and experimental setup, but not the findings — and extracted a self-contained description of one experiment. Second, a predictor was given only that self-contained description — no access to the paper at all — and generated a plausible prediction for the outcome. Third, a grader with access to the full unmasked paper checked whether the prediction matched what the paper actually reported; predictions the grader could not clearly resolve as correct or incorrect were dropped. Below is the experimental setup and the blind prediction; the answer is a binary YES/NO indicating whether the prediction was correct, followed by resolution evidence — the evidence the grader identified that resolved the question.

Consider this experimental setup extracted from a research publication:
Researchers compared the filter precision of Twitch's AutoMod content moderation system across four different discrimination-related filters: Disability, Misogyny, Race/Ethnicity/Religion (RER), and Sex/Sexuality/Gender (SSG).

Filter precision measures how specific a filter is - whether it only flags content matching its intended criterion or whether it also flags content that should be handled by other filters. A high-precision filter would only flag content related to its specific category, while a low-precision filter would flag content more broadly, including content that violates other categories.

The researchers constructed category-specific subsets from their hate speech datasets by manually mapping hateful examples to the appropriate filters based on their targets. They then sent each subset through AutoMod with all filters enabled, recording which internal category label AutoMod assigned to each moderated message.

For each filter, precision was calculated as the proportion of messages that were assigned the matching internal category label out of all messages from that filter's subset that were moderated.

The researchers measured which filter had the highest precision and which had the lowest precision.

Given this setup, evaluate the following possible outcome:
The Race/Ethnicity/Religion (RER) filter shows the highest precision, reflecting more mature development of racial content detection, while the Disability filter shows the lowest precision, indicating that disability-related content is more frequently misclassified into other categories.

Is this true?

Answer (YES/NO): NO